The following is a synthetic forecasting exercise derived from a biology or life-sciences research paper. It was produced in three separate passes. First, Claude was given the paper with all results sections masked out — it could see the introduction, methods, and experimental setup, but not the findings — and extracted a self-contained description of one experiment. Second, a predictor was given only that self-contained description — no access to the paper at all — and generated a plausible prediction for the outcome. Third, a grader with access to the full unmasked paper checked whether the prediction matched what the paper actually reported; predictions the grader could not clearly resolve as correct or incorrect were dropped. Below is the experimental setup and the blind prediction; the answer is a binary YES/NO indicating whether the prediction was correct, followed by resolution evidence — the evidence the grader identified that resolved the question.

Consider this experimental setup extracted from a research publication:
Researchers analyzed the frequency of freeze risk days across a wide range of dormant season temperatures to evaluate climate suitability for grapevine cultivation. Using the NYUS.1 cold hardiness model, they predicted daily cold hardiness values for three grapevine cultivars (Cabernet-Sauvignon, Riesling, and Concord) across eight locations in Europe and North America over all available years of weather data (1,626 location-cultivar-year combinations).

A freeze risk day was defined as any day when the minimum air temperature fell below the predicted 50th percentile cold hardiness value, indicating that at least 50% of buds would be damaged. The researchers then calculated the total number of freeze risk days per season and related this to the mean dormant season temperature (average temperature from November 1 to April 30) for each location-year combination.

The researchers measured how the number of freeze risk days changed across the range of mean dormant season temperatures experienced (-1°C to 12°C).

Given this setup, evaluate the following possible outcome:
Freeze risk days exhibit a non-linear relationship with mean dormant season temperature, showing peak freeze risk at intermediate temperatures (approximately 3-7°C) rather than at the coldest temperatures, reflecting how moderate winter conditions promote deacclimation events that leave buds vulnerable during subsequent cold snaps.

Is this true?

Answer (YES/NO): NO